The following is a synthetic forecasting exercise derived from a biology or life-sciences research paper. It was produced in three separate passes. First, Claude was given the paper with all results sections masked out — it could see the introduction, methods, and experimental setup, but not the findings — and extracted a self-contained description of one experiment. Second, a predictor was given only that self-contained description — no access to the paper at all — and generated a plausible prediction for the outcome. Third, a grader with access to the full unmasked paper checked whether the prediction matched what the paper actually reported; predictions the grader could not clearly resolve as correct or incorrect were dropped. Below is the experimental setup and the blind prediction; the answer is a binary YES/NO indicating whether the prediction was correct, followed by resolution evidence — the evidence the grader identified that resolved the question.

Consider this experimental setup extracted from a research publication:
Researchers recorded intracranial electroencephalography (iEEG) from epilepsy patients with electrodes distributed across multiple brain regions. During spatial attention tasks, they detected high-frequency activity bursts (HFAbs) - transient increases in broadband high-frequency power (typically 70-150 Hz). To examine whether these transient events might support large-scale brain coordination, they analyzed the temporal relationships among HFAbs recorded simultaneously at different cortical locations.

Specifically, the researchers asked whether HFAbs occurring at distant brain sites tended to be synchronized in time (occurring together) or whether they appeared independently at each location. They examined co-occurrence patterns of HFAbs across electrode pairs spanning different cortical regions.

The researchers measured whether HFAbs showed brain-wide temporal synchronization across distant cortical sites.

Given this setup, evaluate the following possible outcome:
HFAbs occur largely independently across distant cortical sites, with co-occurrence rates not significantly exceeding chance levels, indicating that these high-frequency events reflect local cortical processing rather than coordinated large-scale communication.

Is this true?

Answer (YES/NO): NO